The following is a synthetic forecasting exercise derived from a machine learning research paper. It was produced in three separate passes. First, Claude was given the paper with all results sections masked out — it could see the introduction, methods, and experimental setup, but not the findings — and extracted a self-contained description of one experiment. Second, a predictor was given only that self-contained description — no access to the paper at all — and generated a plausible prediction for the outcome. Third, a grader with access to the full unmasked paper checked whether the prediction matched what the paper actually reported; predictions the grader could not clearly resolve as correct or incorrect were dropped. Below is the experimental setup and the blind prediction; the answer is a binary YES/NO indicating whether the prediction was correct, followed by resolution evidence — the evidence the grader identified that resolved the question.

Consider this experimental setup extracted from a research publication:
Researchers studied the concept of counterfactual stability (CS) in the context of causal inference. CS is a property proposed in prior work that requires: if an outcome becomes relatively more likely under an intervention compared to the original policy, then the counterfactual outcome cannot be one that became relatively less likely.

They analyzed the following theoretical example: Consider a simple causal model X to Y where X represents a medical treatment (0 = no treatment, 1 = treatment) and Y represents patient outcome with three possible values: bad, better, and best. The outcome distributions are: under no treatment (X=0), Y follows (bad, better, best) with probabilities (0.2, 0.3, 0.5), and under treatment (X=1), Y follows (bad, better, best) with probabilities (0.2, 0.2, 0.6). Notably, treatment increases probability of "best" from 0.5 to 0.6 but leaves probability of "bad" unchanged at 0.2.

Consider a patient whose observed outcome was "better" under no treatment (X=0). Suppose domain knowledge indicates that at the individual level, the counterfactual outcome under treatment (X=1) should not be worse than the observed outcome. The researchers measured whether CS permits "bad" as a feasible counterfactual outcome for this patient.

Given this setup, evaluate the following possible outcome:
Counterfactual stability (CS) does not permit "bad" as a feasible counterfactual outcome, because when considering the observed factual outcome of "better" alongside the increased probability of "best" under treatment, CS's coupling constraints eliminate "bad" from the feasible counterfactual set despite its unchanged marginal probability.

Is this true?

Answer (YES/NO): NO